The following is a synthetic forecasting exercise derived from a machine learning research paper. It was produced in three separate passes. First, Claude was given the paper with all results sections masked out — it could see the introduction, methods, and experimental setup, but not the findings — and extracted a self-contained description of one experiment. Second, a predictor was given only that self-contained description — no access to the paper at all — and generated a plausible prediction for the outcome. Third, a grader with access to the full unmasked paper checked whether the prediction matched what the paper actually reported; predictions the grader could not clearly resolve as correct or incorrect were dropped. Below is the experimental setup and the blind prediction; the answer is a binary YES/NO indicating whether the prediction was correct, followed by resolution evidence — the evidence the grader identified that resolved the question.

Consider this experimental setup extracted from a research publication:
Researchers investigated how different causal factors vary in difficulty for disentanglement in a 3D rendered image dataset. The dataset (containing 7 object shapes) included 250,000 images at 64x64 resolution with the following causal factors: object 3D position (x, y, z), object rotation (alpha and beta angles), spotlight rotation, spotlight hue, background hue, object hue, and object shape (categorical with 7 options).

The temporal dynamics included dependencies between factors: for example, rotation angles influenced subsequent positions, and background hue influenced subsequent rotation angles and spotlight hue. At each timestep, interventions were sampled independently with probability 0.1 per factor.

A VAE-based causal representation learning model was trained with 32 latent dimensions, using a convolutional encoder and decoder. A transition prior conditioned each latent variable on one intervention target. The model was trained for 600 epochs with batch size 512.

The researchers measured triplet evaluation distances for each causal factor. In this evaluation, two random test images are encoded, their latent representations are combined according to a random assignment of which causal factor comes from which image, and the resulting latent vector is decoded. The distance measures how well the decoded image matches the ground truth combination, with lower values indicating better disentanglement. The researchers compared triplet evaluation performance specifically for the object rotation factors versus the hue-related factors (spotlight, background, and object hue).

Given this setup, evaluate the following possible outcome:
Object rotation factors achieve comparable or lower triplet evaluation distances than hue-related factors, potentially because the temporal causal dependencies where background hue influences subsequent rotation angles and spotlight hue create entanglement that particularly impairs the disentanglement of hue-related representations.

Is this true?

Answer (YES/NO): NO